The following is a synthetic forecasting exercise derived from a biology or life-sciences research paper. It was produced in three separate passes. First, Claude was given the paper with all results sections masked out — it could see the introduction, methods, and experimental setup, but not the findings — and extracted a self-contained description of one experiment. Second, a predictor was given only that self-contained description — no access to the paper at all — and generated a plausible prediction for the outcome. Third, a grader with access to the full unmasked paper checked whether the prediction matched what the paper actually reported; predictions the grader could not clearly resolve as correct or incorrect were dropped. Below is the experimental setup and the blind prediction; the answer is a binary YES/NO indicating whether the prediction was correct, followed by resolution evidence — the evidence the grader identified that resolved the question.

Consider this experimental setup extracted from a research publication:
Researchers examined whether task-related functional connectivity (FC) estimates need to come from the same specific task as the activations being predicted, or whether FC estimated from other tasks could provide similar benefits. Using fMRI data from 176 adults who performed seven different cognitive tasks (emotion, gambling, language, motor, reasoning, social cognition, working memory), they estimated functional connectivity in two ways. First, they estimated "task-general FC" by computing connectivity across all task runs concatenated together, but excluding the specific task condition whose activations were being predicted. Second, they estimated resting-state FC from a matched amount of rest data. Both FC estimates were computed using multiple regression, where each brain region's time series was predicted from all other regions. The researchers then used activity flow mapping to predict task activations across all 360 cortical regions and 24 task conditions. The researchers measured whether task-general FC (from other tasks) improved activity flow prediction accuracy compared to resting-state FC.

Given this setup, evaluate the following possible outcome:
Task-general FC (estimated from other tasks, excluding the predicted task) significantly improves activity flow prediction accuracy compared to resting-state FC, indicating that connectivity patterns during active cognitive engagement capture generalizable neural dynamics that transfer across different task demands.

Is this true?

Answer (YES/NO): YES